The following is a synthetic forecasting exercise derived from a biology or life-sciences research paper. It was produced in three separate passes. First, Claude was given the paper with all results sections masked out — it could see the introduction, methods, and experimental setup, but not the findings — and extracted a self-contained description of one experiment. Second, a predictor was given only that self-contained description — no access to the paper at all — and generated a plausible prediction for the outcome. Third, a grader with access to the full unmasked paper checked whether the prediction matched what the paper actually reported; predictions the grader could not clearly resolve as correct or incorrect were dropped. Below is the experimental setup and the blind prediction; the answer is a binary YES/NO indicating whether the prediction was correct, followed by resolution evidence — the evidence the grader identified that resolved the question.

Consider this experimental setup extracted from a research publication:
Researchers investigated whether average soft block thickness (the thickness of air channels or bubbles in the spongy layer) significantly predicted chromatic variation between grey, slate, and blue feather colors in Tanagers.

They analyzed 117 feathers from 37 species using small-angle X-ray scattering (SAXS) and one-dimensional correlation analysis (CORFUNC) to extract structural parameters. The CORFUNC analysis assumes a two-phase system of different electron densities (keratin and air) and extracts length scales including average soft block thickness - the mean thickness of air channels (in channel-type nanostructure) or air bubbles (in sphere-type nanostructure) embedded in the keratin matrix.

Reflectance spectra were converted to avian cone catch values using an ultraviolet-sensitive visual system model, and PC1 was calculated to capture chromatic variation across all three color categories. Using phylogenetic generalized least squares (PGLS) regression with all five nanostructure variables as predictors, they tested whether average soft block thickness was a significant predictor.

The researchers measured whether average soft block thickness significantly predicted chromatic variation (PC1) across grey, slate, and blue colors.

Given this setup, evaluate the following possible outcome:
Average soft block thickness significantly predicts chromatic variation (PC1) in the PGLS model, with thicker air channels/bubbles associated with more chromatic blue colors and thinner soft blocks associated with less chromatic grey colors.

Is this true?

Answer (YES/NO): NO